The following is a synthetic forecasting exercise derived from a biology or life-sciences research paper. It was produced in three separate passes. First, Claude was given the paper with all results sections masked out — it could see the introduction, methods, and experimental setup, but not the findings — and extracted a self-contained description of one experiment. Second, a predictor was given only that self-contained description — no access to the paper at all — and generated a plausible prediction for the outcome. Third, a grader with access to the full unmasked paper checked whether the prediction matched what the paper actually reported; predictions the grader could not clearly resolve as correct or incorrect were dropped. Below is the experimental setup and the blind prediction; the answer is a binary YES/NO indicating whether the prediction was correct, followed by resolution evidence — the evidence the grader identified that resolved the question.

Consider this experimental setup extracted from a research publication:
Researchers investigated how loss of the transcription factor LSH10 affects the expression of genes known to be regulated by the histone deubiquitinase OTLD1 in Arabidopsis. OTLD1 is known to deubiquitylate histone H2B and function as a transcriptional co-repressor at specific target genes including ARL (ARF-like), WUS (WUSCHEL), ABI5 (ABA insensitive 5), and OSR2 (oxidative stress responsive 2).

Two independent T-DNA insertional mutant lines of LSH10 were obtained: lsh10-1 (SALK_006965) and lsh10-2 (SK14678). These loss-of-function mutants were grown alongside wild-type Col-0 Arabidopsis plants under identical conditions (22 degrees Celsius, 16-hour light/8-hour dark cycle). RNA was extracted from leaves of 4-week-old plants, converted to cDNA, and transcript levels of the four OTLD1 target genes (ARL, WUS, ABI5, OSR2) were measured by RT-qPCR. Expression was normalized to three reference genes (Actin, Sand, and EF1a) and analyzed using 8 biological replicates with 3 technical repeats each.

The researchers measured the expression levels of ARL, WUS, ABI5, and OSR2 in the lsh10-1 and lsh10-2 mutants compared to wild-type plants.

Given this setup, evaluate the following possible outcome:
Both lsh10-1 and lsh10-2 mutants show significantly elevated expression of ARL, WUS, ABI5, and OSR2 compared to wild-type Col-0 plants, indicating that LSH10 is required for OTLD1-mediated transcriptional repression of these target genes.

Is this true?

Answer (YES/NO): YES